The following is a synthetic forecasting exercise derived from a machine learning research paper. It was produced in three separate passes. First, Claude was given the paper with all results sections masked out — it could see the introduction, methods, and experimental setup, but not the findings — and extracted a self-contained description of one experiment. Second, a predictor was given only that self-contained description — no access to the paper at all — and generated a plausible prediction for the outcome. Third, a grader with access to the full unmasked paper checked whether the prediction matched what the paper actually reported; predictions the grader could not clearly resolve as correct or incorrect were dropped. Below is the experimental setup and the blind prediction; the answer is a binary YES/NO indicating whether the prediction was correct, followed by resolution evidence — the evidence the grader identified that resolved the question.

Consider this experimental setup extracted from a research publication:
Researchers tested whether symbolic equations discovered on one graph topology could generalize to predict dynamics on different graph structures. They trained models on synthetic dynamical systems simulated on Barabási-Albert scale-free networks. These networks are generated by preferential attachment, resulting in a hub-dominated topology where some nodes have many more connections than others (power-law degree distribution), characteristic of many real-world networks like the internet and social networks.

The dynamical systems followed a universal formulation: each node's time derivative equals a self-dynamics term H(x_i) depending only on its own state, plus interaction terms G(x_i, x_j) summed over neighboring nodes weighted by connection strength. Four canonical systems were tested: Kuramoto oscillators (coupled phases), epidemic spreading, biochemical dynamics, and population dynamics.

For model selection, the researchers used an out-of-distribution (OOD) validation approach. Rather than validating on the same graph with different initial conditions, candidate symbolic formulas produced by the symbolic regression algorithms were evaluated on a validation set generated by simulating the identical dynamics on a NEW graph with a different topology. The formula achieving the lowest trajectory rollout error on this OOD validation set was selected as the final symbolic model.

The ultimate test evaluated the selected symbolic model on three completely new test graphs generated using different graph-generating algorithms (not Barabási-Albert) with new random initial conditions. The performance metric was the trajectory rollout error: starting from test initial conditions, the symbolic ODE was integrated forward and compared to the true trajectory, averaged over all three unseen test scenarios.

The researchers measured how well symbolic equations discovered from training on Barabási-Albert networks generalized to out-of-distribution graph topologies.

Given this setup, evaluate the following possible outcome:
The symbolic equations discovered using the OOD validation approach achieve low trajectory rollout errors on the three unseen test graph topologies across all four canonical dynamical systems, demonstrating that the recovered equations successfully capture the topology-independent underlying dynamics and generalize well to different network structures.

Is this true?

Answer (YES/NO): YES